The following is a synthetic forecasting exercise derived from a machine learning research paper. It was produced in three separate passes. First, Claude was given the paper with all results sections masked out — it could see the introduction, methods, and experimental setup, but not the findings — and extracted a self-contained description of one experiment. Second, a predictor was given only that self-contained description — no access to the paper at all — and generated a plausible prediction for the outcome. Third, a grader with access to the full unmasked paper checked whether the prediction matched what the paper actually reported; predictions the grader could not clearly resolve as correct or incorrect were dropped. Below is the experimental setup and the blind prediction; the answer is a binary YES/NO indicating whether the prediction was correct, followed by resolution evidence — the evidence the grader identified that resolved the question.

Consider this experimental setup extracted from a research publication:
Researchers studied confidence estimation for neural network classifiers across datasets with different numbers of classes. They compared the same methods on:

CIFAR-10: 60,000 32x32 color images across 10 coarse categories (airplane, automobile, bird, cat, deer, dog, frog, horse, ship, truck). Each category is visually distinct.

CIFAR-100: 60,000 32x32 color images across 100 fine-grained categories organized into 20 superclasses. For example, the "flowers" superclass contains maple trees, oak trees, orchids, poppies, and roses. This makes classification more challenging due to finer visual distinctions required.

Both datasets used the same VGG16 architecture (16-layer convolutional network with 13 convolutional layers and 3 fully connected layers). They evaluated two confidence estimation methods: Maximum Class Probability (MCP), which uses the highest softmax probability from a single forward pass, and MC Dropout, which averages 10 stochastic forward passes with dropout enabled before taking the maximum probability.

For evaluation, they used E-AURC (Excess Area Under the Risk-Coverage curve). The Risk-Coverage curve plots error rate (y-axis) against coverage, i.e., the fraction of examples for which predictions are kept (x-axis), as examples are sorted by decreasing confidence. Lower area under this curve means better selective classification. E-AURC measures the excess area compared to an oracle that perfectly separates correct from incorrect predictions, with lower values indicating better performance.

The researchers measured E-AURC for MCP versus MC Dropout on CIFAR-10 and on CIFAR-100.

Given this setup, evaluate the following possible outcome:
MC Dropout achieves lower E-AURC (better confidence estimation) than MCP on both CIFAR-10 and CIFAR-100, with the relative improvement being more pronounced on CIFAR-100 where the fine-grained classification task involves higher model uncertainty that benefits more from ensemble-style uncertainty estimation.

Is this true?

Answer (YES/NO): NO